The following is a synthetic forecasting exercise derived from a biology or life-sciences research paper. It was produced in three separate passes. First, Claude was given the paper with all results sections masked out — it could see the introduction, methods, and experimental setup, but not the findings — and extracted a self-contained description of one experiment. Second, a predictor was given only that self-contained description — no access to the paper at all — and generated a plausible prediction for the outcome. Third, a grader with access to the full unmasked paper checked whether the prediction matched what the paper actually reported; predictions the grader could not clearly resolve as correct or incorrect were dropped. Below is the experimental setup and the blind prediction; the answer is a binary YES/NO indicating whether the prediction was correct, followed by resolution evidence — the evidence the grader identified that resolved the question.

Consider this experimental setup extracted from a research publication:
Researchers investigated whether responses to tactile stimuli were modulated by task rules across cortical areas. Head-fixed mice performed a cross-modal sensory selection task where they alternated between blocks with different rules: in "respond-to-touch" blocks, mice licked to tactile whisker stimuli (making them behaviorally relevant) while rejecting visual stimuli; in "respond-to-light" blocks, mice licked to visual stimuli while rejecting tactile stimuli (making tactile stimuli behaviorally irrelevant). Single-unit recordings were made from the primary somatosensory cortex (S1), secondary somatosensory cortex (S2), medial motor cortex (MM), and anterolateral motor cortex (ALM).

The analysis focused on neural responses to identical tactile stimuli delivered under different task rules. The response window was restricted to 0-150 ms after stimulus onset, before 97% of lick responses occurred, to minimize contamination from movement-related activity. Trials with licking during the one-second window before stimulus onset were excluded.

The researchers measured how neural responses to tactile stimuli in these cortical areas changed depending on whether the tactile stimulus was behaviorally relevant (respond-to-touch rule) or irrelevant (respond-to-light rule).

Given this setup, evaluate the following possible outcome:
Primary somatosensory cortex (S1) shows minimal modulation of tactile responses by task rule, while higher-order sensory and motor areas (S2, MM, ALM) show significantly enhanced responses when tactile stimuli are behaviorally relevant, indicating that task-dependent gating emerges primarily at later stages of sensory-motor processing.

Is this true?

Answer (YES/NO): NO